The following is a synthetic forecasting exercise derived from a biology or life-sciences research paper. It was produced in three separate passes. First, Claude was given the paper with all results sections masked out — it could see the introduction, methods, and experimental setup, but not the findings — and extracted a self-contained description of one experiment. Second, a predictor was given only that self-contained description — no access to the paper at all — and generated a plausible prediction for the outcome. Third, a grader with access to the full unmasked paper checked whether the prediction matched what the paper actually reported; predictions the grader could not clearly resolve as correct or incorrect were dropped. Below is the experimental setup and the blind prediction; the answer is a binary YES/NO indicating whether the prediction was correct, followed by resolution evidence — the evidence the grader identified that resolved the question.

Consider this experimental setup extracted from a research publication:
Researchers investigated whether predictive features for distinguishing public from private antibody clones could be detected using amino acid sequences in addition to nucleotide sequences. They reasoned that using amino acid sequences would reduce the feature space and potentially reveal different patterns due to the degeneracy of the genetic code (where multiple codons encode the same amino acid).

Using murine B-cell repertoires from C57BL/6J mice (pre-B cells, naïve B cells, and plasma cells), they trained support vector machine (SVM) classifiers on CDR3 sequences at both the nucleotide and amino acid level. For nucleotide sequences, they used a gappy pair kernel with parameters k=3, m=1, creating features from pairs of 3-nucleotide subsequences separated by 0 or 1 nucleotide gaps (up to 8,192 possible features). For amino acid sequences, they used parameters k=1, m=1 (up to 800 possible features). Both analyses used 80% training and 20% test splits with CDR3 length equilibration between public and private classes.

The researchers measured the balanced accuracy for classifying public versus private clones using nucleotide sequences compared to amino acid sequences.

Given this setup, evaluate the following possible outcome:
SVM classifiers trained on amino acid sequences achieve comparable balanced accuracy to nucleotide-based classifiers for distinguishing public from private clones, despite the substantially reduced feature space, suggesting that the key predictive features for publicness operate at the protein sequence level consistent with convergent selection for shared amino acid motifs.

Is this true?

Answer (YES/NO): YES